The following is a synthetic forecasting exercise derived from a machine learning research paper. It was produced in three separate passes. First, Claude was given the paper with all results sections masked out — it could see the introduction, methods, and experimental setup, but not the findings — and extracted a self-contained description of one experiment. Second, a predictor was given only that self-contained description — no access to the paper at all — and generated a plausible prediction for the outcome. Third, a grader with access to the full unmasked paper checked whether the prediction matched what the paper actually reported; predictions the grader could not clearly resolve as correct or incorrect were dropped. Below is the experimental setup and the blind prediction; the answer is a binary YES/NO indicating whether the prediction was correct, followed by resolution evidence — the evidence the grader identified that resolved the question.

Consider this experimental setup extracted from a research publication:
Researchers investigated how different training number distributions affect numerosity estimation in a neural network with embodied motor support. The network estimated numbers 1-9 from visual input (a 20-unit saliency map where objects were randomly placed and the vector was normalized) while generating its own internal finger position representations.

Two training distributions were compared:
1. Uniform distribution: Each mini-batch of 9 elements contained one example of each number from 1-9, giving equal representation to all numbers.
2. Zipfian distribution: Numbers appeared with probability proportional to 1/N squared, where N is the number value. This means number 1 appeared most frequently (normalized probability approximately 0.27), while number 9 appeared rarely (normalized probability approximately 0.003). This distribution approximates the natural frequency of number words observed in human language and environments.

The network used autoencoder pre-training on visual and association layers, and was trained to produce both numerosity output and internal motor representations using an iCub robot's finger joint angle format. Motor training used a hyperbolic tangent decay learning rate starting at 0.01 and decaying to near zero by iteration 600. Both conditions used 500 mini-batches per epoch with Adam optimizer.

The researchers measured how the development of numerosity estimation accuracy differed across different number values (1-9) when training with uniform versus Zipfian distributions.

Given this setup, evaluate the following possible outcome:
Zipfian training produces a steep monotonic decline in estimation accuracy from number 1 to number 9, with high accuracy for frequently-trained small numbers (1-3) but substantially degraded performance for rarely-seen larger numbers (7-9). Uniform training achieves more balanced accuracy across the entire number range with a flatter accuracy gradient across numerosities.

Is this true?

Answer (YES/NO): NO